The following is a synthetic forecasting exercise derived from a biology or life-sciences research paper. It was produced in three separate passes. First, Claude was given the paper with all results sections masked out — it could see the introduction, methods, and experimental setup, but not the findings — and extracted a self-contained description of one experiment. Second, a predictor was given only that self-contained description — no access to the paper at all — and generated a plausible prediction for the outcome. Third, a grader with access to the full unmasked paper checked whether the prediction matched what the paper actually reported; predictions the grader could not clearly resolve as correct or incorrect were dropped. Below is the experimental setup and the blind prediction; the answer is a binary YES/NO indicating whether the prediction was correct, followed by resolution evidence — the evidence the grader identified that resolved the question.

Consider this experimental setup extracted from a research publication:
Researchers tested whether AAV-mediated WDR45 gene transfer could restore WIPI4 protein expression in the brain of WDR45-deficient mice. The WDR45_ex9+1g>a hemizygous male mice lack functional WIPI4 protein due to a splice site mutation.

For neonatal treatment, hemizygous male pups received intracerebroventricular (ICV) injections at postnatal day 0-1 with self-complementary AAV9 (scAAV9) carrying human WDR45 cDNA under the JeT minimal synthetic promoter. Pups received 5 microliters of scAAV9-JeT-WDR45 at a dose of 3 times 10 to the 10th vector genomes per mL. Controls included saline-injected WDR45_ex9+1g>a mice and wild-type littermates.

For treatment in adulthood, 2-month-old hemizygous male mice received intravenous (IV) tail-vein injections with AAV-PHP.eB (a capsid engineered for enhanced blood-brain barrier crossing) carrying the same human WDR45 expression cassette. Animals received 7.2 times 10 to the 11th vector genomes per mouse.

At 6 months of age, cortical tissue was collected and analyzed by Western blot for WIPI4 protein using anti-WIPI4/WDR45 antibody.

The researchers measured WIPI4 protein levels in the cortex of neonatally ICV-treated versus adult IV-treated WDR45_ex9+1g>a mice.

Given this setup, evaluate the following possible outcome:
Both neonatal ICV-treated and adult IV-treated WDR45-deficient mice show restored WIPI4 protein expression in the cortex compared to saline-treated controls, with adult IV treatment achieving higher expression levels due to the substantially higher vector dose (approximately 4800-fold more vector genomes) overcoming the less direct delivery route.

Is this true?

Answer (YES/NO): NO